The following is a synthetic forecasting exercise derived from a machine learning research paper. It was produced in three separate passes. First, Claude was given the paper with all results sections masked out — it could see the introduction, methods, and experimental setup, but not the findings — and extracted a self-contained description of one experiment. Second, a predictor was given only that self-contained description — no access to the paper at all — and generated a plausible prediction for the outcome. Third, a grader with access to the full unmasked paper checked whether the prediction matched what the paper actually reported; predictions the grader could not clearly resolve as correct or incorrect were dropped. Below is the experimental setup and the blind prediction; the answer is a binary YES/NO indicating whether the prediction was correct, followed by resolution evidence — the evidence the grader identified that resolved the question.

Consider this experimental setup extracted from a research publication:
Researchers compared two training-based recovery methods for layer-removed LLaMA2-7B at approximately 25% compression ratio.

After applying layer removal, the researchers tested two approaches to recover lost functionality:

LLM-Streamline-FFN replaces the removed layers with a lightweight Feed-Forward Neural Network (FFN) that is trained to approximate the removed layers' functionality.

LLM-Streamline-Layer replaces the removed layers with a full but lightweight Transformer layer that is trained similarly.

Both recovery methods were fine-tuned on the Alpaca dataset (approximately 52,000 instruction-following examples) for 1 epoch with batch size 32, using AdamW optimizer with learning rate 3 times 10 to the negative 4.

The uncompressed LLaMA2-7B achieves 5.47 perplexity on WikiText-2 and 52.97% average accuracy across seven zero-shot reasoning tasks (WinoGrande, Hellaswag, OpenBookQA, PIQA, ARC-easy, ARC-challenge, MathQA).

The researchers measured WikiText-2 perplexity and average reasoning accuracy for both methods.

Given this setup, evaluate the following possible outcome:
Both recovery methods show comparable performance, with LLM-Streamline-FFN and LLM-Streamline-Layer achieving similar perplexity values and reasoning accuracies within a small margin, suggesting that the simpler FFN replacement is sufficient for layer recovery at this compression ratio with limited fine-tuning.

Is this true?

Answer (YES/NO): NO